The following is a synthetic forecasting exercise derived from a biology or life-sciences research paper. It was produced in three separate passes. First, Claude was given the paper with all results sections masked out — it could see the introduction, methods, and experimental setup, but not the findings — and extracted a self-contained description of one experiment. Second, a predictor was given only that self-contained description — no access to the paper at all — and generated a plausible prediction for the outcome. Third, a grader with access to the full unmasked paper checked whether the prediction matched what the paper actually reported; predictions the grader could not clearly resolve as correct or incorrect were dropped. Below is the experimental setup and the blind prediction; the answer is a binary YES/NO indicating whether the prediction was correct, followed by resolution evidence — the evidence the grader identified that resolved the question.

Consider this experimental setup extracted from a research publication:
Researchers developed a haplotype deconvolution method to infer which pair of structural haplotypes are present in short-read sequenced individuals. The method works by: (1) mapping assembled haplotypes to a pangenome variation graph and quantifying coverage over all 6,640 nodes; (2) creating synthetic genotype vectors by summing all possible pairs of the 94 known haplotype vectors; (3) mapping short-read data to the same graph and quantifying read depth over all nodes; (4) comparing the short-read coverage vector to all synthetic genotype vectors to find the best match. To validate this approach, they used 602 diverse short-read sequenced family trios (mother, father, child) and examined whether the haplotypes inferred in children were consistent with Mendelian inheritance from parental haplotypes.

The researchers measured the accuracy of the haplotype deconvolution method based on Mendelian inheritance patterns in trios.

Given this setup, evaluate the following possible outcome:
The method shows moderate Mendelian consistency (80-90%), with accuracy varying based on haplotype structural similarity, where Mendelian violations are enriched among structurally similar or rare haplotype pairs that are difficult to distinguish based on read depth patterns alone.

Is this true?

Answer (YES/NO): NO